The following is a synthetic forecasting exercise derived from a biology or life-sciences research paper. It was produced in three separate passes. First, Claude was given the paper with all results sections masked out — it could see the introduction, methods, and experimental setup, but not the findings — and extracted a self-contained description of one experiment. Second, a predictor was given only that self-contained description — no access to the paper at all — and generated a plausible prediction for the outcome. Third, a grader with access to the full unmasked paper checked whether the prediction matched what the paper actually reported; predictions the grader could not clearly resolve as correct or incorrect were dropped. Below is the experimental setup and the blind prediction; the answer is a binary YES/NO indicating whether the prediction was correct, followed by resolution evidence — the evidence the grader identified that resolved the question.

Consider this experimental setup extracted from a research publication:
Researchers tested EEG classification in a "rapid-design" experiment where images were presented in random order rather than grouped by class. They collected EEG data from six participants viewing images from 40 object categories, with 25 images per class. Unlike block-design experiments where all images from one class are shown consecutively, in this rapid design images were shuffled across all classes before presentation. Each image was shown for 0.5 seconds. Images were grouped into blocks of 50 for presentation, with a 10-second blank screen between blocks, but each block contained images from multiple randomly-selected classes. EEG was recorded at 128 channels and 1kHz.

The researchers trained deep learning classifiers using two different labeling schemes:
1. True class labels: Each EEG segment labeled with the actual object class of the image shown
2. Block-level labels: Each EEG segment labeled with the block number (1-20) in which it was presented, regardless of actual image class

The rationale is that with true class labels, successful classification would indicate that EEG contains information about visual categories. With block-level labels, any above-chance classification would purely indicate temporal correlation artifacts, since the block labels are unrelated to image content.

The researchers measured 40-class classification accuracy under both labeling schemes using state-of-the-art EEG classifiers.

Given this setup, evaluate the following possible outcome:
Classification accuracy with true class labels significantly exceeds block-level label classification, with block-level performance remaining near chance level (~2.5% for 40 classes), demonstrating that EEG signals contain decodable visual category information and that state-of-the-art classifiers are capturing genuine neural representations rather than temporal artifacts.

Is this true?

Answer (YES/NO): NO